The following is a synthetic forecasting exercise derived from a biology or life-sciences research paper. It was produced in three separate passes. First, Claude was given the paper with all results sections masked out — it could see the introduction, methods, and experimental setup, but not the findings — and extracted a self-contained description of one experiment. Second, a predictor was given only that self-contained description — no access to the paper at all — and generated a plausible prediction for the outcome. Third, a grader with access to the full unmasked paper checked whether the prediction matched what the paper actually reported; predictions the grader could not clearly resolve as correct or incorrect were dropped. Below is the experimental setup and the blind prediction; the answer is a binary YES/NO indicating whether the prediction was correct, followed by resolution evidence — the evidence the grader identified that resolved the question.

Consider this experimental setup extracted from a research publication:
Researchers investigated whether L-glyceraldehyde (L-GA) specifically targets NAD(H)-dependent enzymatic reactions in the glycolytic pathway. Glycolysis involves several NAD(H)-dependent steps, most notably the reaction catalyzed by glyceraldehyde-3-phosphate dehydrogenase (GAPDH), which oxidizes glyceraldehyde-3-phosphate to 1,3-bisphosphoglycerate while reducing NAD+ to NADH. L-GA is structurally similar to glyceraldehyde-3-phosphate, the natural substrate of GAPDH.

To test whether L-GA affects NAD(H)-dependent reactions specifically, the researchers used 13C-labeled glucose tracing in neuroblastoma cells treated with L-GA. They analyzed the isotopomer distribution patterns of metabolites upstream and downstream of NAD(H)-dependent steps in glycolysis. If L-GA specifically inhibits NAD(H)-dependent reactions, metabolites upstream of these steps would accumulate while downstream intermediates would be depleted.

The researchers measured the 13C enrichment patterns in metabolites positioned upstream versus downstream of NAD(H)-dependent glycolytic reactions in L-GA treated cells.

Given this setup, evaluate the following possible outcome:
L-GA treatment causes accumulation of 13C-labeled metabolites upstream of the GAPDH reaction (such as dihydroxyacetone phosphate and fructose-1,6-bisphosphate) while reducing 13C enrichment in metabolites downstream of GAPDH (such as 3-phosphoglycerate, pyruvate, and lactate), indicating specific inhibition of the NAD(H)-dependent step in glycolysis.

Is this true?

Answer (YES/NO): NO